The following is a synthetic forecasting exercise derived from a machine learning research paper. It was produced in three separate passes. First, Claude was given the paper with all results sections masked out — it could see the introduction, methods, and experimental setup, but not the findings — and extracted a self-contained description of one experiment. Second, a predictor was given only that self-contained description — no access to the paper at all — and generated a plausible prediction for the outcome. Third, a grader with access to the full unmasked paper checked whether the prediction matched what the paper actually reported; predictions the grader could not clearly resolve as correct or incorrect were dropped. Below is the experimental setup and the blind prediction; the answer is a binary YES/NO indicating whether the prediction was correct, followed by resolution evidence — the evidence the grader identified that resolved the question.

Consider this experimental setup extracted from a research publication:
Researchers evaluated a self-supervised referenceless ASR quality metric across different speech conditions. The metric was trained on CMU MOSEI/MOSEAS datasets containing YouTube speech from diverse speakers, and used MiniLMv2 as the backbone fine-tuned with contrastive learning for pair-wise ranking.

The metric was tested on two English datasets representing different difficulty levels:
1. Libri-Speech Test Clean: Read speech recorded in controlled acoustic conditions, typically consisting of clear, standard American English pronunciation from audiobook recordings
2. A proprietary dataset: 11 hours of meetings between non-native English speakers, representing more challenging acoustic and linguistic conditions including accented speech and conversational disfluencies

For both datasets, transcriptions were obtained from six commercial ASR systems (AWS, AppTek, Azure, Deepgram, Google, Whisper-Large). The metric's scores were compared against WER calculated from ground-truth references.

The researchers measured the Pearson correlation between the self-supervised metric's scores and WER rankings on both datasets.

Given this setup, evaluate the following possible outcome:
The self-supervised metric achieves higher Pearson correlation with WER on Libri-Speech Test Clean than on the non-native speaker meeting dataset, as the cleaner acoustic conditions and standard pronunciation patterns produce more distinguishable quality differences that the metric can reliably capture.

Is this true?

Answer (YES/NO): YES